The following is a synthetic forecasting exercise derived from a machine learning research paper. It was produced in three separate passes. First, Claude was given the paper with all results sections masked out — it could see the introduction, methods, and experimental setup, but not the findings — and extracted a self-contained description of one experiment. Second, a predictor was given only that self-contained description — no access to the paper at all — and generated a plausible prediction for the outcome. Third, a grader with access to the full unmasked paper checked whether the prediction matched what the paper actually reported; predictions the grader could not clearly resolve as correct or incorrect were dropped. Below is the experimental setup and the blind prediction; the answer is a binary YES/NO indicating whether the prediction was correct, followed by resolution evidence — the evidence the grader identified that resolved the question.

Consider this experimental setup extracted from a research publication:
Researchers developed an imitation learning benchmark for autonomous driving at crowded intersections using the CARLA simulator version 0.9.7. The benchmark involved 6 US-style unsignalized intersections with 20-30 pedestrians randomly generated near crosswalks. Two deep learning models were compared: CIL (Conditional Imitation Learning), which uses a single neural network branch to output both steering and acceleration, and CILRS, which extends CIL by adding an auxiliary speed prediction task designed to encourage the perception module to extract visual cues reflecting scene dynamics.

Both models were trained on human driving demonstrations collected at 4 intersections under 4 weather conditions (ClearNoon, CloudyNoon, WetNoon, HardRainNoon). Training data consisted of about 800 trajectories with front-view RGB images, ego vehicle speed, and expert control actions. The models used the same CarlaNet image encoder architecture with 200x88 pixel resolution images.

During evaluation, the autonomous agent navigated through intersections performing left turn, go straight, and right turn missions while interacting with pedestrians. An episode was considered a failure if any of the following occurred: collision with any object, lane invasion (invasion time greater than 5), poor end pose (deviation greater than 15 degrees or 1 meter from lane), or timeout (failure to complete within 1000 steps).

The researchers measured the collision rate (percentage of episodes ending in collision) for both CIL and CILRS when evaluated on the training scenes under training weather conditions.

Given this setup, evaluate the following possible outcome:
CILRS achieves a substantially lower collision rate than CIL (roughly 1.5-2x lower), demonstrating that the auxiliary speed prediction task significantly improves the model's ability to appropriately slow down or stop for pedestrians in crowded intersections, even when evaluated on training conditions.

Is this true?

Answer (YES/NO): NO